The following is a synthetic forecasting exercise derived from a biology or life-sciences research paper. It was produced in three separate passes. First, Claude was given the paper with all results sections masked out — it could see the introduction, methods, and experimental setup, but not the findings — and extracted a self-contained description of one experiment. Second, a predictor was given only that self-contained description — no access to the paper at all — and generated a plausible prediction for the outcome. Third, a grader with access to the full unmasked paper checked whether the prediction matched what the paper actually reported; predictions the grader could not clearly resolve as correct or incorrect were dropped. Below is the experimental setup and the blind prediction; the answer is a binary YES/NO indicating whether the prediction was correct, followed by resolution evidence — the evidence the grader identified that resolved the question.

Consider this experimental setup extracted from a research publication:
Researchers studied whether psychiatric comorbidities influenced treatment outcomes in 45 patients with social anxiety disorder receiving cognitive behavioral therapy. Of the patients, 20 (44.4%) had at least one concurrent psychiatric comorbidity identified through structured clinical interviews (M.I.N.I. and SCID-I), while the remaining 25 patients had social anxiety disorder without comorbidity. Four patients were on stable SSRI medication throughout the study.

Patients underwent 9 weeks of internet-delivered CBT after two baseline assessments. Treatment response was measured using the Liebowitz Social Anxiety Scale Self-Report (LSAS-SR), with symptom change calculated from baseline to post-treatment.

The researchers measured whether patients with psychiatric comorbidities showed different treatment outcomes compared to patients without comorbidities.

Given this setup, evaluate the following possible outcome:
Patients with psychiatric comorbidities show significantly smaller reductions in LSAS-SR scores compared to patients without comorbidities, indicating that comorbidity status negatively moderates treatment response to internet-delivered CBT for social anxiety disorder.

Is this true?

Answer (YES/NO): NO